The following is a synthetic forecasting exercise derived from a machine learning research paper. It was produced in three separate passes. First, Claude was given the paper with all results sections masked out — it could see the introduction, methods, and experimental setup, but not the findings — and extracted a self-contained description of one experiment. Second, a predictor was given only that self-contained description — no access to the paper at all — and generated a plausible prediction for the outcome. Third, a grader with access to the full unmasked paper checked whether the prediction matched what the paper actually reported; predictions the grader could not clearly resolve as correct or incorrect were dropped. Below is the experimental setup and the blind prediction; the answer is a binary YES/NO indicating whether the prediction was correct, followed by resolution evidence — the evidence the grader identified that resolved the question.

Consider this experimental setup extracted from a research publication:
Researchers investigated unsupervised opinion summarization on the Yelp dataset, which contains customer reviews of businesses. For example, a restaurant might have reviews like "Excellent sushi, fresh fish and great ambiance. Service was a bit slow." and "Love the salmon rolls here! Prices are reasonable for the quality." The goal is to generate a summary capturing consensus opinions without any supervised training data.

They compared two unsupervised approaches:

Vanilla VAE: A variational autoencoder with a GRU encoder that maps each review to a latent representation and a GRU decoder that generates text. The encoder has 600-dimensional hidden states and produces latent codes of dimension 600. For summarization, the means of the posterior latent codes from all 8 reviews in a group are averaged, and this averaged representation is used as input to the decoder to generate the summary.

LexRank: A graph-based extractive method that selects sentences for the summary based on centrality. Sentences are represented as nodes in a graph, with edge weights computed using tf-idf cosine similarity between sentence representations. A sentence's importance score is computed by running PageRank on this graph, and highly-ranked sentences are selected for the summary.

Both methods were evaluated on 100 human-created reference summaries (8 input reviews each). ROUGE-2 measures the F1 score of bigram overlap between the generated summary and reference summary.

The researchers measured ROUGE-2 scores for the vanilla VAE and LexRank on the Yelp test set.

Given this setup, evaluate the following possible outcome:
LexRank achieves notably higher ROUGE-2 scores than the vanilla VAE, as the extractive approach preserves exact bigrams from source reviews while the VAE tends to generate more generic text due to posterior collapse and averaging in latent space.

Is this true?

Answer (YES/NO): YES